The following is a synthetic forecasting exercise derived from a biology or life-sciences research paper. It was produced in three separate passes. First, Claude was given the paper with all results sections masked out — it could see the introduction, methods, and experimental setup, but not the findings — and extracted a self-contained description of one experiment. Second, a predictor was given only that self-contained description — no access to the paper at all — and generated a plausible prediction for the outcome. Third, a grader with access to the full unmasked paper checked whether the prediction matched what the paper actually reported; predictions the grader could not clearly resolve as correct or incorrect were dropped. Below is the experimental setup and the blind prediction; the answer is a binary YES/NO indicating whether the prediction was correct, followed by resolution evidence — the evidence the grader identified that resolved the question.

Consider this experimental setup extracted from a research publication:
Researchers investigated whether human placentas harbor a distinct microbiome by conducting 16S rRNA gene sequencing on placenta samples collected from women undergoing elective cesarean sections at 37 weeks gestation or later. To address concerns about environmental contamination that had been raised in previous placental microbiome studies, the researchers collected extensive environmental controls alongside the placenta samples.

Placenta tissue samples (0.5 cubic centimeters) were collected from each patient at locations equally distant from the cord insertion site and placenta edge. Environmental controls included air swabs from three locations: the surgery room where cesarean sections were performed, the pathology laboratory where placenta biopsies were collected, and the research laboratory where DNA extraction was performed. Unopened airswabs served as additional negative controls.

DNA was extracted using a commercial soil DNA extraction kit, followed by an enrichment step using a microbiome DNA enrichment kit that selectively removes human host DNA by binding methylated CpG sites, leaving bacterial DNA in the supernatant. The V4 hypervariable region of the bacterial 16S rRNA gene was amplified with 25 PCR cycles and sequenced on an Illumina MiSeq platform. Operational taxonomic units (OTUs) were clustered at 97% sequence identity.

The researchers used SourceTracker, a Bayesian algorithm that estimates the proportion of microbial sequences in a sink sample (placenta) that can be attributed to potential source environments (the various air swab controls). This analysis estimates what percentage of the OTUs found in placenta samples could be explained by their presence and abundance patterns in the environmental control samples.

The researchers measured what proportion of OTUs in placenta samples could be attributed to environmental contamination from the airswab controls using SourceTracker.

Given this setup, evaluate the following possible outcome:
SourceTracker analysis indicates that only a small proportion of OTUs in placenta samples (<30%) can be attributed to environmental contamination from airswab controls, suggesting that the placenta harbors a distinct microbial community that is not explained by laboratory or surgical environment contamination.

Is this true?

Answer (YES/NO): YES